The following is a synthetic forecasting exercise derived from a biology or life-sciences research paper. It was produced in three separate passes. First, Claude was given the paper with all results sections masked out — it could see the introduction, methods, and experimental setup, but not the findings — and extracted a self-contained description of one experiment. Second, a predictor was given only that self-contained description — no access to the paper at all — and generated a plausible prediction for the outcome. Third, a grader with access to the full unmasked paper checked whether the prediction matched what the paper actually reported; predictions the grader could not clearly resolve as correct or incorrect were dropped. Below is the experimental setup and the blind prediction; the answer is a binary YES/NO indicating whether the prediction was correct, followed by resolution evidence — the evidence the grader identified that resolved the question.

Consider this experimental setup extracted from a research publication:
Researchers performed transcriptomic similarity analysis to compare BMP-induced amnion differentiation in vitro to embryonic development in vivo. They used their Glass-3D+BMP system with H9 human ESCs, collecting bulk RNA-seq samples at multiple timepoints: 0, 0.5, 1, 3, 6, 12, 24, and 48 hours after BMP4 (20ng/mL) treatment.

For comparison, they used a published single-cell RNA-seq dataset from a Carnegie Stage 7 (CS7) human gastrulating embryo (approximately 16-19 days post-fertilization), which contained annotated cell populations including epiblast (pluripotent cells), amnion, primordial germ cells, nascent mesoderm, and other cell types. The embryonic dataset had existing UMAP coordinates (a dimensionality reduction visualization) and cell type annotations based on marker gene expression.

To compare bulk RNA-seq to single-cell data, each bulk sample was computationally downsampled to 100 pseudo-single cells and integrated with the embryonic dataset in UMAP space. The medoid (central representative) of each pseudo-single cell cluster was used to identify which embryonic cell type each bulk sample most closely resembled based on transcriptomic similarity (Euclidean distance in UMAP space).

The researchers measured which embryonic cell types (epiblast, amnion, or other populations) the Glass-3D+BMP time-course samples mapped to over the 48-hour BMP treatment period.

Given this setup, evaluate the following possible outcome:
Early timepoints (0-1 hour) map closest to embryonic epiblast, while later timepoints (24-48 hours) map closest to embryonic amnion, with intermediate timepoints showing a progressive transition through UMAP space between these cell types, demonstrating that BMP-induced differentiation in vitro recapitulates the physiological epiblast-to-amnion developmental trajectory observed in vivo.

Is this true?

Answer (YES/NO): NO